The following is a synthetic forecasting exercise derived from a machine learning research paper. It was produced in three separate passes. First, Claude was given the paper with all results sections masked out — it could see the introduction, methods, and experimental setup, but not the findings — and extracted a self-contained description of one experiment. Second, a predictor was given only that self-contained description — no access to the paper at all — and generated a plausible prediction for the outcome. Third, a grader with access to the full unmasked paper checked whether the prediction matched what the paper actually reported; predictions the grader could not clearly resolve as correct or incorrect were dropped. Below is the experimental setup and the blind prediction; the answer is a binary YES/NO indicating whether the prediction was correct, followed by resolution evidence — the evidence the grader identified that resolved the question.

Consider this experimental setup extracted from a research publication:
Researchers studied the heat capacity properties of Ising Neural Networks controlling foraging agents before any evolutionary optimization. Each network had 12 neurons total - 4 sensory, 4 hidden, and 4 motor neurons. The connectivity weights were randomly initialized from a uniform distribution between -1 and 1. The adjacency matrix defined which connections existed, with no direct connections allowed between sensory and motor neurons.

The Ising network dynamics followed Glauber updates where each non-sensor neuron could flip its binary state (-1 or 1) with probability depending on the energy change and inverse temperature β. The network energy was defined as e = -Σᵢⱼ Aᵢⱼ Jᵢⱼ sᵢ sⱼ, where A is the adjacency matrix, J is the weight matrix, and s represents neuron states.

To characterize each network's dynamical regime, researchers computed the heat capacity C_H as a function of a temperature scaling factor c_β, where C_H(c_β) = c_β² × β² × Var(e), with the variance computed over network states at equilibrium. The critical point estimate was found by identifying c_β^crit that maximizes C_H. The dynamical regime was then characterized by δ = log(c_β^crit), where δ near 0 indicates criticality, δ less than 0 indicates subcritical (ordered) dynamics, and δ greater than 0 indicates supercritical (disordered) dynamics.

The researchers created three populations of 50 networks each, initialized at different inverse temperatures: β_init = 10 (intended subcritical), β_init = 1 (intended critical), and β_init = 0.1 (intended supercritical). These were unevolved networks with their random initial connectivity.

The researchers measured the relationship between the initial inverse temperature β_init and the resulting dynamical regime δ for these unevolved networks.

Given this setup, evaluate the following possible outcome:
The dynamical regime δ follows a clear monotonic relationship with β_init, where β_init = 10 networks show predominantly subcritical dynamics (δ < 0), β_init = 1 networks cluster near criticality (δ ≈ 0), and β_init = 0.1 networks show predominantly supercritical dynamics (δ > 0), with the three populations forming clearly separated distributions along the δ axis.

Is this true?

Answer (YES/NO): YES